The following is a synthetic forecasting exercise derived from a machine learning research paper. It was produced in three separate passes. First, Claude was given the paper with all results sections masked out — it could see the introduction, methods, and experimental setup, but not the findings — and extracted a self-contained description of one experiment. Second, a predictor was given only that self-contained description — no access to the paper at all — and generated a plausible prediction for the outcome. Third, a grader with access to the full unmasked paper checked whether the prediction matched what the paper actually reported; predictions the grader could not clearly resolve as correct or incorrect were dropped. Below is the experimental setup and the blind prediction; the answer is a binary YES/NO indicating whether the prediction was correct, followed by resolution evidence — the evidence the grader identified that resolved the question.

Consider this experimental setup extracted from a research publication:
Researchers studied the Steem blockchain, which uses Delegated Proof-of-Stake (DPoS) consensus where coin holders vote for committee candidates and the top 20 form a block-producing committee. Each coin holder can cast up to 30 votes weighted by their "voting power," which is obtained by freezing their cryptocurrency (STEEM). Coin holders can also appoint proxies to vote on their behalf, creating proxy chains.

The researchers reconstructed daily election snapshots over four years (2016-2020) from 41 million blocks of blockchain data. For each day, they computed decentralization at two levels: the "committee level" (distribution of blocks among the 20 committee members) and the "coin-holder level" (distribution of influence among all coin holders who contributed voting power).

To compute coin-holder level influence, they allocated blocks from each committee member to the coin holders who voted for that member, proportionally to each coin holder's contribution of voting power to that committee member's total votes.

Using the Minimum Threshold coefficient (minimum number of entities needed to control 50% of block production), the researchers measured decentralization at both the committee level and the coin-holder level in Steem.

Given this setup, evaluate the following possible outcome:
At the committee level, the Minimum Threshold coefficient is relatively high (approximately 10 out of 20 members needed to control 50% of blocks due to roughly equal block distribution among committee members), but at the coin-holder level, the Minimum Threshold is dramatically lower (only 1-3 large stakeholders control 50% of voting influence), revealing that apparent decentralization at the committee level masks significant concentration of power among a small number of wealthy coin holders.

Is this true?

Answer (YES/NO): NO